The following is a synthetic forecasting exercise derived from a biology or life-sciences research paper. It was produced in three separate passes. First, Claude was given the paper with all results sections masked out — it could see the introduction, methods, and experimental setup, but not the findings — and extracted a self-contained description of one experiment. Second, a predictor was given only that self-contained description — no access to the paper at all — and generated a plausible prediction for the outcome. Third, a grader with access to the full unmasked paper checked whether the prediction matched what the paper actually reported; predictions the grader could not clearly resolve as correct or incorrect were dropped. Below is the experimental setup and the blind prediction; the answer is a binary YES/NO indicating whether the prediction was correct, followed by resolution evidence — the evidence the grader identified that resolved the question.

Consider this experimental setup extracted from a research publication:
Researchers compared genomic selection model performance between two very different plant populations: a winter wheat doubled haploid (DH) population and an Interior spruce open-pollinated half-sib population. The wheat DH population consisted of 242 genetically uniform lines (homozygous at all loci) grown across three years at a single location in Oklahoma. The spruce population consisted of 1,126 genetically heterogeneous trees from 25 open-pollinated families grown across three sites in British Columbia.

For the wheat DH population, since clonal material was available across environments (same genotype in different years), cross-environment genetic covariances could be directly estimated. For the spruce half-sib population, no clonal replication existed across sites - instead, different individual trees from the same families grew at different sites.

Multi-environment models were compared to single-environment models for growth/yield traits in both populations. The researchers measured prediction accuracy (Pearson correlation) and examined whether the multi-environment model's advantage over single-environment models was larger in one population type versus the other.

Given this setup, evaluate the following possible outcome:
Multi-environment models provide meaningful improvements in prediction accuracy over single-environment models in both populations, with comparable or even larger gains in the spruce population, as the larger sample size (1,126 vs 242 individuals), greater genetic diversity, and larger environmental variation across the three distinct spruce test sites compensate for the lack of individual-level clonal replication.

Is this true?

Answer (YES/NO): NO